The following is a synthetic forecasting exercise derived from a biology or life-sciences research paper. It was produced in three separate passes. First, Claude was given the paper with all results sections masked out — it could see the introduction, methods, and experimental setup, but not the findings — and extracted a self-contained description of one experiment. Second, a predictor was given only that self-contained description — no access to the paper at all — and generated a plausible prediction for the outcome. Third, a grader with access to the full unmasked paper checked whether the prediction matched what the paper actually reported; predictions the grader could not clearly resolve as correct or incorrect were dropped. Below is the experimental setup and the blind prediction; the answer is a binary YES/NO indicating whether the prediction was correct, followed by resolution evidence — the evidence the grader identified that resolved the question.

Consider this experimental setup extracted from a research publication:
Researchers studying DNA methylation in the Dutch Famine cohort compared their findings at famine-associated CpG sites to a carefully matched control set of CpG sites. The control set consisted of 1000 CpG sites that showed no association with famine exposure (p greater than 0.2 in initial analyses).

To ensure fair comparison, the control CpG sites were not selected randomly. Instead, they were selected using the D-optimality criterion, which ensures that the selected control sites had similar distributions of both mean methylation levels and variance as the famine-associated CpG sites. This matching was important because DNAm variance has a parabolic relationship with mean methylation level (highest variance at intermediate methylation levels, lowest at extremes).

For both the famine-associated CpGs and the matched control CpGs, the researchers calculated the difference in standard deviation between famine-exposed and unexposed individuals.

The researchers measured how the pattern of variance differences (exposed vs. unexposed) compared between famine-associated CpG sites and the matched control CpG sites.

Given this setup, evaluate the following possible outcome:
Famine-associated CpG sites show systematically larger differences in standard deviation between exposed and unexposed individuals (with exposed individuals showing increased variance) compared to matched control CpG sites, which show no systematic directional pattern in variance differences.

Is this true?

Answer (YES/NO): NO